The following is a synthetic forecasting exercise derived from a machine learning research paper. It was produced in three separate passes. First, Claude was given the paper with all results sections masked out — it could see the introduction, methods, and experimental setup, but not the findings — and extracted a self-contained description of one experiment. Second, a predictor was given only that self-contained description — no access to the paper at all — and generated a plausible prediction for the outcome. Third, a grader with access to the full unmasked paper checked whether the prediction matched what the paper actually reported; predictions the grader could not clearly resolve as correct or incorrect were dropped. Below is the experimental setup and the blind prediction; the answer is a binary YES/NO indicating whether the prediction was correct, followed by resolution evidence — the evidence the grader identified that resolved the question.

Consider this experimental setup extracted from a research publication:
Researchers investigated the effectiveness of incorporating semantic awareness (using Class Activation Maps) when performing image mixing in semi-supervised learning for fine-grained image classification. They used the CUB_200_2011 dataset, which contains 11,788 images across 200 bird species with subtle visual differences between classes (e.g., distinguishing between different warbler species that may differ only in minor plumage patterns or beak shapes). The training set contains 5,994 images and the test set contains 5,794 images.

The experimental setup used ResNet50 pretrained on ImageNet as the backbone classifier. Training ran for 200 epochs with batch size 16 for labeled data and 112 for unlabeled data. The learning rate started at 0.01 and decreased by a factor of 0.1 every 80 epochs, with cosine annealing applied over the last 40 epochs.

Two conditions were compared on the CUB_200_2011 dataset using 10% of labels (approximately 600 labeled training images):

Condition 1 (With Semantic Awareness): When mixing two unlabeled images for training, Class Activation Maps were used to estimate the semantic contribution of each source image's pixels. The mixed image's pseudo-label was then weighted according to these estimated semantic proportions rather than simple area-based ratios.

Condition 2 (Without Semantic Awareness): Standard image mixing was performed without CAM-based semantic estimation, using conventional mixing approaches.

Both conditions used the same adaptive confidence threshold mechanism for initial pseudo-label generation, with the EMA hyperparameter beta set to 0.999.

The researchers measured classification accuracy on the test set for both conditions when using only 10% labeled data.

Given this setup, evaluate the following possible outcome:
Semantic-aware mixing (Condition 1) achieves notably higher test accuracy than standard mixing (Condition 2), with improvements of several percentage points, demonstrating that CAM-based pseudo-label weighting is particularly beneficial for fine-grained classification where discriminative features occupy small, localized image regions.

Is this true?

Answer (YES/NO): YES